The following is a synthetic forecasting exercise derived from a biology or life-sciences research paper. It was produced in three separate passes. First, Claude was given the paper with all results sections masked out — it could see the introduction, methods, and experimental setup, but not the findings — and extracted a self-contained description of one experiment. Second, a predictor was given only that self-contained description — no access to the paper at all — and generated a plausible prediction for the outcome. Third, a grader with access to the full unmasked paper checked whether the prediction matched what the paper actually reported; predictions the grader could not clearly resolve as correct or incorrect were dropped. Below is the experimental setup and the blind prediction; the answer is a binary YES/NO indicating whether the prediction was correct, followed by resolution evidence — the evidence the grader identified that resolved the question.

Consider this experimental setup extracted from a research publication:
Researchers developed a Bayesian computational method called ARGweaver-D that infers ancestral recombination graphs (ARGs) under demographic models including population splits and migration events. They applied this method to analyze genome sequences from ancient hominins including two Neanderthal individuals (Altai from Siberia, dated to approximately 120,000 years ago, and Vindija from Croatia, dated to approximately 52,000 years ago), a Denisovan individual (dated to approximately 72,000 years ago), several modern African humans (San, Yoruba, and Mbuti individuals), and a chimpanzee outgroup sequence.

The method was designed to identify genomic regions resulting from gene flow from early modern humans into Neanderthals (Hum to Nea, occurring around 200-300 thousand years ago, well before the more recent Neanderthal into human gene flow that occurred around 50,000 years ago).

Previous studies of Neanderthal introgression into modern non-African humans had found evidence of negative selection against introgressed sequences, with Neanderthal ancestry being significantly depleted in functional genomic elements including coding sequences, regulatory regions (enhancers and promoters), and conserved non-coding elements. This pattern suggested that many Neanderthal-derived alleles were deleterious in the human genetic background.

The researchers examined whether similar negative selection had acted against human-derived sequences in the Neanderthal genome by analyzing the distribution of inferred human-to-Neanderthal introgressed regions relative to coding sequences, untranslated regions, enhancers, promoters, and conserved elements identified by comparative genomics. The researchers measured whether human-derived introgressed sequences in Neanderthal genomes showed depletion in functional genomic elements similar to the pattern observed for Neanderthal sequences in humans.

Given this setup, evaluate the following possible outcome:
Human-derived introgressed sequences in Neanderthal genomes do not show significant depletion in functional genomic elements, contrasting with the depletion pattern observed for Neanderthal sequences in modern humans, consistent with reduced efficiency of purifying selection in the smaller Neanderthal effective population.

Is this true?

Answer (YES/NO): YES